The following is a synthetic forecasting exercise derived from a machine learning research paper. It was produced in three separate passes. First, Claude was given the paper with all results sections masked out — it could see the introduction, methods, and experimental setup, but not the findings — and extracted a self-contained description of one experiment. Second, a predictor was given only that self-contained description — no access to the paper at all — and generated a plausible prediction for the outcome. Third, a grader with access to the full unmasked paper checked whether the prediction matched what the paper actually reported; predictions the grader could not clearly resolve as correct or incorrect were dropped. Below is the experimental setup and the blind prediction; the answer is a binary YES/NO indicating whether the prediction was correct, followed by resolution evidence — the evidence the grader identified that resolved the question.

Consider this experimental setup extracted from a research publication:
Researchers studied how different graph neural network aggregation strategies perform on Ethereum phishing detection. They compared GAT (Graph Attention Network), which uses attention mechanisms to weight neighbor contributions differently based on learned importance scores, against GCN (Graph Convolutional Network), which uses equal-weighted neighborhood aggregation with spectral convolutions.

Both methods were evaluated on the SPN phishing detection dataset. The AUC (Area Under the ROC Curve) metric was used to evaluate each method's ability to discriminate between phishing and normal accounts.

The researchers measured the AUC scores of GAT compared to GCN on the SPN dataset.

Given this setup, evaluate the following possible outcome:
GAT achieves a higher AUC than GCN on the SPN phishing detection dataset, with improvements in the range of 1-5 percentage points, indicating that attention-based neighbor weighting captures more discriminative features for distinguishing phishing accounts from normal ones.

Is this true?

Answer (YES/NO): YES